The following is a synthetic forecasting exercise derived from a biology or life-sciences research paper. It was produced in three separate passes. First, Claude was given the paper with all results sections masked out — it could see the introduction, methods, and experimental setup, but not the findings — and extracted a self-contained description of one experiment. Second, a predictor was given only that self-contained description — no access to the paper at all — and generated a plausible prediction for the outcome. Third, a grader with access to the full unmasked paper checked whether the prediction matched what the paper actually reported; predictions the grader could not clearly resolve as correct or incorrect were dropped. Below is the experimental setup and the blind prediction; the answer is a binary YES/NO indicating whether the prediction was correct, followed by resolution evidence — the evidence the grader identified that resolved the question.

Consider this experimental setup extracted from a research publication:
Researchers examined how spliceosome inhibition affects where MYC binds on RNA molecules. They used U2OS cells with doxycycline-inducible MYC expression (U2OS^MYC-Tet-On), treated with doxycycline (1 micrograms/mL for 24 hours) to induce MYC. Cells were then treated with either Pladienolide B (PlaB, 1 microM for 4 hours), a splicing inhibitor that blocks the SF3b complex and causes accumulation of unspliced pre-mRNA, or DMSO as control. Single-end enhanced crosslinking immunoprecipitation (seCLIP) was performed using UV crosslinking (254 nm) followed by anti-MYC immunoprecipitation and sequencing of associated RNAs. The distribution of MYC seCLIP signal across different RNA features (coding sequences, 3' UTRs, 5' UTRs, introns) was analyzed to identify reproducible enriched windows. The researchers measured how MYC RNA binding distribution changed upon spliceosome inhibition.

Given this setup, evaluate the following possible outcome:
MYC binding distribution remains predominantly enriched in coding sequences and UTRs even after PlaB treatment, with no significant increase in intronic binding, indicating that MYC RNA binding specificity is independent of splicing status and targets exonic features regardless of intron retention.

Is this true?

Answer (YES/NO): NO